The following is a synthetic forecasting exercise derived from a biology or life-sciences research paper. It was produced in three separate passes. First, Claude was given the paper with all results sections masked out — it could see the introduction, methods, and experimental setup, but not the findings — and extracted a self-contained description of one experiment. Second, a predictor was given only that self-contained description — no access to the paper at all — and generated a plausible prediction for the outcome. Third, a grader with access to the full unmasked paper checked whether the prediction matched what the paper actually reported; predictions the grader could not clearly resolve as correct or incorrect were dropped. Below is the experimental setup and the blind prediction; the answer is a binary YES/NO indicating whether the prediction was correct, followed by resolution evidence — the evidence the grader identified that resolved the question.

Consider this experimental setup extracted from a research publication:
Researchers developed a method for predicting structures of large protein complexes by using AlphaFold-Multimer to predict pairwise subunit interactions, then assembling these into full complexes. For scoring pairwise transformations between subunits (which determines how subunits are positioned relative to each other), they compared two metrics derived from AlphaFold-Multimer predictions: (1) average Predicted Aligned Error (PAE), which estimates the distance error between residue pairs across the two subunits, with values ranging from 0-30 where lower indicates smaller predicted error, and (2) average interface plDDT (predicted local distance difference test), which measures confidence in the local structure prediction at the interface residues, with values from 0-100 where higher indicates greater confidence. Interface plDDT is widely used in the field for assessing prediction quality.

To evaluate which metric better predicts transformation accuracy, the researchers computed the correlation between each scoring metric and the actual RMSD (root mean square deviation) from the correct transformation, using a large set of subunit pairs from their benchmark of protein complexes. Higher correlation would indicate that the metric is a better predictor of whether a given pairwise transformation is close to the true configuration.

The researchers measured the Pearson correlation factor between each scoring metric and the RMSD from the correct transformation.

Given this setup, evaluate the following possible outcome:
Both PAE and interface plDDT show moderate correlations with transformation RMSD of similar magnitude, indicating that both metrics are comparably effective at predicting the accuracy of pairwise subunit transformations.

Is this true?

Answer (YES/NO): NO